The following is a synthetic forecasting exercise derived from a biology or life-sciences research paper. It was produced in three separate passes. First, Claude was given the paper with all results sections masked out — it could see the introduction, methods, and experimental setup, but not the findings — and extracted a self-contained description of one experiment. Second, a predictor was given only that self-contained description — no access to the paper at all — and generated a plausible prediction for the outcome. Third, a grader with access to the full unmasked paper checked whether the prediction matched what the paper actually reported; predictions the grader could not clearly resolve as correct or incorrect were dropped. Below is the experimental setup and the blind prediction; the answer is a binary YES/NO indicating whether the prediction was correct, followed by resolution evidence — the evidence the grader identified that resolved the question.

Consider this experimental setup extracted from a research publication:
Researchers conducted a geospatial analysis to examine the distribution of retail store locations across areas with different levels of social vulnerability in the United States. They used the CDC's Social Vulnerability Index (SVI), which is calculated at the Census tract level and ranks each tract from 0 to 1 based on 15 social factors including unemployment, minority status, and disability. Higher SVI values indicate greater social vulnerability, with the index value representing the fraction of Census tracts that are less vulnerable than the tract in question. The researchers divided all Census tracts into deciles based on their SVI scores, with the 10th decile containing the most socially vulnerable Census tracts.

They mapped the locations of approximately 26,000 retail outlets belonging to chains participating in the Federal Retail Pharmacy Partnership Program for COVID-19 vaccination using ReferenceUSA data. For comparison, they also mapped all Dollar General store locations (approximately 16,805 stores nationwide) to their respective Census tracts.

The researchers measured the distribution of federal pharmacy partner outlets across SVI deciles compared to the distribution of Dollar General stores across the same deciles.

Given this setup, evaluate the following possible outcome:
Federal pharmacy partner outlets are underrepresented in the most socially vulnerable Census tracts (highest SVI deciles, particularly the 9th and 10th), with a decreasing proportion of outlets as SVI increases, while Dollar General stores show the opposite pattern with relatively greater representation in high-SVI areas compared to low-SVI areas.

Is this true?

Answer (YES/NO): NO